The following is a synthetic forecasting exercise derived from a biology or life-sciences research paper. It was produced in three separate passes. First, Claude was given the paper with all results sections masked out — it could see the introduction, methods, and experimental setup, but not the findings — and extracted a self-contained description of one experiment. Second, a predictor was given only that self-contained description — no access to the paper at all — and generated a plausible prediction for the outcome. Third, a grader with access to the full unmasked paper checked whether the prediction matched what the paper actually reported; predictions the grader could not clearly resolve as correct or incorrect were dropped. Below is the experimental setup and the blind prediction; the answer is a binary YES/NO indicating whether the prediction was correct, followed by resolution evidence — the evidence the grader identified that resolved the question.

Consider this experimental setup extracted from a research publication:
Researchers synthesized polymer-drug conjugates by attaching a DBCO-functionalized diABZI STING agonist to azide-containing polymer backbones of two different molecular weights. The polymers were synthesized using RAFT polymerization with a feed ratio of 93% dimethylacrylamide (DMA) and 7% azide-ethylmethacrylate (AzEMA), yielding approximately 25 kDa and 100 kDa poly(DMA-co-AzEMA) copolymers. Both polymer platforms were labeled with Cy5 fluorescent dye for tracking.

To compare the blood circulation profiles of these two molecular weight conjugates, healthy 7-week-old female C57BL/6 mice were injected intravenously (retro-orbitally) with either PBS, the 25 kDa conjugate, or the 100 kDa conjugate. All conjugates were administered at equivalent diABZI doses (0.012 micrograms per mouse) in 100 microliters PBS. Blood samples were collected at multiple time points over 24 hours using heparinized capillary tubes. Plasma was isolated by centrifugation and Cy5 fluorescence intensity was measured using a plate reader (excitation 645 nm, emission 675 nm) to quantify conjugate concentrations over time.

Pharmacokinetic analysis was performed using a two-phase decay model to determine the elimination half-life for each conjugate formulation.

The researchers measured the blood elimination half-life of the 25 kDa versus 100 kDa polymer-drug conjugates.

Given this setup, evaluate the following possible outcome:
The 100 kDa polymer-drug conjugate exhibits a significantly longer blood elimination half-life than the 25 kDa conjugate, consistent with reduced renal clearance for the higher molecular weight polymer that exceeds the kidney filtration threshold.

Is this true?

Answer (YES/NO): YES